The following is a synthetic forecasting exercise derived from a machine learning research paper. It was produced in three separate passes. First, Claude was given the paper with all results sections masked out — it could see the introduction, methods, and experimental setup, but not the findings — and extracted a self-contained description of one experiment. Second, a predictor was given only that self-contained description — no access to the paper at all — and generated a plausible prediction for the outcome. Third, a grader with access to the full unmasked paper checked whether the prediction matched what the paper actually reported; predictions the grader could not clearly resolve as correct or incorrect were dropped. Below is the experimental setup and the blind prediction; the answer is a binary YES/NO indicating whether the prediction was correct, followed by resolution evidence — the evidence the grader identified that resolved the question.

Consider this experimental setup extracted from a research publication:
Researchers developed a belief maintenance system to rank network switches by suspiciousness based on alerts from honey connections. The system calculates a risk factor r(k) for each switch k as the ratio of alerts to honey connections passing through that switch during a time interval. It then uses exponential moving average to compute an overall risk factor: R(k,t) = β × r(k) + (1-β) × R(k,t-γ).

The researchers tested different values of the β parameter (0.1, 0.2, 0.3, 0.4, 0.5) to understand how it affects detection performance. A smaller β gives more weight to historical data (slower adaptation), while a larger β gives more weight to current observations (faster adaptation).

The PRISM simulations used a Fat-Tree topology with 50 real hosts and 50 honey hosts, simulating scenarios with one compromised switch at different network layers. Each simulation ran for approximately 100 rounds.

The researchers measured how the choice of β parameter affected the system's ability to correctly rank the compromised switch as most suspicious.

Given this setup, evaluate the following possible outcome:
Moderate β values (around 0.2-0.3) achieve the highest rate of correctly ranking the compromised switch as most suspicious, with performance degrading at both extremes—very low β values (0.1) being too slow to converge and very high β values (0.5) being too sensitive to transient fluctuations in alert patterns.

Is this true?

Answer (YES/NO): NO